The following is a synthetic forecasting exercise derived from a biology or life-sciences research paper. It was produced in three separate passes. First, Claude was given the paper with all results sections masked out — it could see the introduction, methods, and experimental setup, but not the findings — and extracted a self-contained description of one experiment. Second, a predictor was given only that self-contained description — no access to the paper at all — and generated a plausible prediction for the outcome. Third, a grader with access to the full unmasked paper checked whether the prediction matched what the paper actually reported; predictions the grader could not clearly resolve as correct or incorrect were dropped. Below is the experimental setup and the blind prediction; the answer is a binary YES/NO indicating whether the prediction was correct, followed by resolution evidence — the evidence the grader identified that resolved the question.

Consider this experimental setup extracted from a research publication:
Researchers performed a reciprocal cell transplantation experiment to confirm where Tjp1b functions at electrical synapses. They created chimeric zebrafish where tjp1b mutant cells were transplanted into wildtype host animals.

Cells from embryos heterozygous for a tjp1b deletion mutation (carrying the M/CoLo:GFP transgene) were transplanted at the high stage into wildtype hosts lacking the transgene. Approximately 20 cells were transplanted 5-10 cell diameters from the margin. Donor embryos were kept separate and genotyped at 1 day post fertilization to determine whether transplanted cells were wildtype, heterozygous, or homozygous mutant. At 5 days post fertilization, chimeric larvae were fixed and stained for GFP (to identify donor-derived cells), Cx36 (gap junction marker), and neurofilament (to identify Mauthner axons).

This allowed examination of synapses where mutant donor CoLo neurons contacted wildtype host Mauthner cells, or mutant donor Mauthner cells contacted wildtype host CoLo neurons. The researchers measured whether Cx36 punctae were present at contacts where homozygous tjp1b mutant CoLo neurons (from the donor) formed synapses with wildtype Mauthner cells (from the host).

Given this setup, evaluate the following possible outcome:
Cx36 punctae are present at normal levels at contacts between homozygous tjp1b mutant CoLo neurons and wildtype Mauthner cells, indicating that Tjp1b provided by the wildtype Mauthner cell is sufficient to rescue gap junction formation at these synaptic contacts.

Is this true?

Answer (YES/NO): NO